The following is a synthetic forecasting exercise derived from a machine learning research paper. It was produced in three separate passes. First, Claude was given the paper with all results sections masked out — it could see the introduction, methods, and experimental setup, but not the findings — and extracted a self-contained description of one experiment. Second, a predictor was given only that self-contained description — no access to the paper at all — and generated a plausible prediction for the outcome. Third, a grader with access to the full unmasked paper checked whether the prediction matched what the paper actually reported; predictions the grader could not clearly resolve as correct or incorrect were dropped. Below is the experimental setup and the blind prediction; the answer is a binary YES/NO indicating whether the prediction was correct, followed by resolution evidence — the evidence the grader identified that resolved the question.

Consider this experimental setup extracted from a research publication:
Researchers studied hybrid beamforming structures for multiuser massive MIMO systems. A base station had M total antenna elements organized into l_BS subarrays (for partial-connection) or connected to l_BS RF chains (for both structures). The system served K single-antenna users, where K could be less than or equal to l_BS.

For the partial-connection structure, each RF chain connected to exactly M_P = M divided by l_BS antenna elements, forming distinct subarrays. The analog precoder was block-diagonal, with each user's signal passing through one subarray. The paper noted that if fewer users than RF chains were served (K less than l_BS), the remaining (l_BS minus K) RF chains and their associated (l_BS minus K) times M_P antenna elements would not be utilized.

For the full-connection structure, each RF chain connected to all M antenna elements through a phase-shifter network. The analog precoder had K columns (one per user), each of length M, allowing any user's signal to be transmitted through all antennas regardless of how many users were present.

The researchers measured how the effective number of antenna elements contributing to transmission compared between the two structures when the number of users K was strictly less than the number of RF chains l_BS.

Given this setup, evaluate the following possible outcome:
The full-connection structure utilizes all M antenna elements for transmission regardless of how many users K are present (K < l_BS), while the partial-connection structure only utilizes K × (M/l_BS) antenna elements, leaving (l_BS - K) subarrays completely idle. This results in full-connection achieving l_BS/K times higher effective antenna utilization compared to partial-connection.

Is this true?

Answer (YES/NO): YES